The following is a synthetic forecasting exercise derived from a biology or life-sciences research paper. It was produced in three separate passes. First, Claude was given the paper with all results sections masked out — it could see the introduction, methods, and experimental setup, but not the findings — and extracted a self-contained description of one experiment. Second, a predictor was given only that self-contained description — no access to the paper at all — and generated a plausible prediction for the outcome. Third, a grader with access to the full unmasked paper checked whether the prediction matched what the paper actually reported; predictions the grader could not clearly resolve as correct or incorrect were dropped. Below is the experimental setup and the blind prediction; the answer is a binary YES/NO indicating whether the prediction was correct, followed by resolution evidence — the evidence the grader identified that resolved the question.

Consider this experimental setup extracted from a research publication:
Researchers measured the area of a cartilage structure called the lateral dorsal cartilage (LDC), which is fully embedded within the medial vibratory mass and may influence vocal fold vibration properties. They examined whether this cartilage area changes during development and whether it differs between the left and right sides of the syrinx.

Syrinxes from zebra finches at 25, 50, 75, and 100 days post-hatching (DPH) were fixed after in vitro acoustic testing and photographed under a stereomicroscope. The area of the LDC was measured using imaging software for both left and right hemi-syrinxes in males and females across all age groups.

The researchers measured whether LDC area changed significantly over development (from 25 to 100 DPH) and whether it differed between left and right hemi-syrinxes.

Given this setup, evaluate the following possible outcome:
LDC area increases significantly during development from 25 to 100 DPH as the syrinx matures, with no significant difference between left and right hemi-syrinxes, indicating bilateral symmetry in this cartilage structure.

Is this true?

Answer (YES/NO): NO